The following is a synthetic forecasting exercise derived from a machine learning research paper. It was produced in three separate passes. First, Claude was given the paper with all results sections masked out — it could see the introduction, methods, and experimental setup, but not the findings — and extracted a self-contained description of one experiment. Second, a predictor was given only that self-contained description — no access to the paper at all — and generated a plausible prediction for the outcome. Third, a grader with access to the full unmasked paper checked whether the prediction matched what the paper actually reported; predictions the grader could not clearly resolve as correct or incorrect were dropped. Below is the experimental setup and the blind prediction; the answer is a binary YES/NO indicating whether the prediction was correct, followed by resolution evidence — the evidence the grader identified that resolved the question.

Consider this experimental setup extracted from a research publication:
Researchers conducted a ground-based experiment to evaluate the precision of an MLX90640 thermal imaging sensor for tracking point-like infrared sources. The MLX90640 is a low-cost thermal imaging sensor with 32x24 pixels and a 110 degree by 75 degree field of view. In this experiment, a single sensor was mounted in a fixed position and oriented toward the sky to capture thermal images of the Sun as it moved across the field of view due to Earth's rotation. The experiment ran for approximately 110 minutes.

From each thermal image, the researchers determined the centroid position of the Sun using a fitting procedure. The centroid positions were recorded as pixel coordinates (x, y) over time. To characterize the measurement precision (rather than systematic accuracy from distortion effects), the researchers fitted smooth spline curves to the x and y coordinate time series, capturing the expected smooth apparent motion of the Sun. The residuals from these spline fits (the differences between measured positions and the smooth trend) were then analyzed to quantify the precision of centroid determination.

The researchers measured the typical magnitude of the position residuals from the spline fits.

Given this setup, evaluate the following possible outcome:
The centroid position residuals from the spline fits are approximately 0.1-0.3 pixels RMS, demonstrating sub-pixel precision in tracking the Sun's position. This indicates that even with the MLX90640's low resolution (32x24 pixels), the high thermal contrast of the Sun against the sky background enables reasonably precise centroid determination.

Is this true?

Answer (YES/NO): NO